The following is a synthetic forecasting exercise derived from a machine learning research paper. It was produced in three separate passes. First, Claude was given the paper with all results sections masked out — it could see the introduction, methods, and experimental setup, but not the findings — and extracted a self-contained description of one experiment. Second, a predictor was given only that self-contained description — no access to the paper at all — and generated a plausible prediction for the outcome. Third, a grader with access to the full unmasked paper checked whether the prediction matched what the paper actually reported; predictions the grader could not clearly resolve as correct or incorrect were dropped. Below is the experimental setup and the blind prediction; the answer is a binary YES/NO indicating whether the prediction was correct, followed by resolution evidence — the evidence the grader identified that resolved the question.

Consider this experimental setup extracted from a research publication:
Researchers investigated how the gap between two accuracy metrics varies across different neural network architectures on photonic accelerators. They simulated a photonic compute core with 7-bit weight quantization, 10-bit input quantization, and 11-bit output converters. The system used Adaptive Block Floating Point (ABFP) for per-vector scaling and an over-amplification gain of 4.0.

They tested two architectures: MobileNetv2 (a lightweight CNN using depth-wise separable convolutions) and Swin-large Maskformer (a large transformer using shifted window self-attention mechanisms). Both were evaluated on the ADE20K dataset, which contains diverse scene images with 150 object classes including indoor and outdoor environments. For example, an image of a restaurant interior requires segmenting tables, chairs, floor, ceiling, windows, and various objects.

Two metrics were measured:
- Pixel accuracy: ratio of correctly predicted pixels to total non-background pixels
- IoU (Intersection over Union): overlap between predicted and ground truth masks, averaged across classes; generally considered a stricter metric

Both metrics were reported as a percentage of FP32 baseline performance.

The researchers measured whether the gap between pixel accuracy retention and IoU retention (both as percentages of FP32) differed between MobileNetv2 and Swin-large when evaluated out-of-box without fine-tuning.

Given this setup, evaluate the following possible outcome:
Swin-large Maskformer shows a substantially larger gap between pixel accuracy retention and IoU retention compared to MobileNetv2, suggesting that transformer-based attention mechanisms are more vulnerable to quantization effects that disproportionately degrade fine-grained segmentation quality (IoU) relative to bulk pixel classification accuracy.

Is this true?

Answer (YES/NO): NO